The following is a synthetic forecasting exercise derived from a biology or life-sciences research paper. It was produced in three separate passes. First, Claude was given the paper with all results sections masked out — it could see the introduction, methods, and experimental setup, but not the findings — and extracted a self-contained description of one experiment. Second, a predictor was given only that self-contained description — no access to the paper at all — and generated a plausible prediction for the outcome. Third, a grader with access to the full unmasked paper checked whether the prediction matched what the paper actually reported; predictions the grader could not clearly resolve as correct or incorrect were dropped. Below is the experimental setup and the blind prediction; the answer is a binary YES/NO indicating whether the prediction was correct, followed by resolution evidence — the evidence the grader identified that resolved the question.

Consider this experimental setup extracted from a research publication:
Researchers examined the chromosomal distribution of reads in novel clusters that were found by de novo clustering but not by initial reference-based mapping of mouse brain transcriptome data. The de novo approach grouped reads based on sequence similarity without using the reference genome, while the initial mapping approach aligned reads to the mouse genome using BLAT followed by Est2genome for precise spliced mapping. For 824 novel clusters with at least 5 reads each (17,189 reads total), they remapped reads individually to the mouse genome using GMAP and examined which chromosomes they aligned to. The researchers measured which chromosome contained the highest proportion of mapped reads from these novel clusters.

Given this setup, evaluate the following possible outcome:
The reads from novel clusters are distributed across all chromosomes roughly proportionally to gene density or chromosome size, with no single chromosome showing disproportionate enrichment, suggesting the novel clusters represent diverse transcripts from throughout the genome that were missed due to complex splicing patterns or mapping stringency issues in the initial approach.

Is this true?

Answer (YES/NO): NO